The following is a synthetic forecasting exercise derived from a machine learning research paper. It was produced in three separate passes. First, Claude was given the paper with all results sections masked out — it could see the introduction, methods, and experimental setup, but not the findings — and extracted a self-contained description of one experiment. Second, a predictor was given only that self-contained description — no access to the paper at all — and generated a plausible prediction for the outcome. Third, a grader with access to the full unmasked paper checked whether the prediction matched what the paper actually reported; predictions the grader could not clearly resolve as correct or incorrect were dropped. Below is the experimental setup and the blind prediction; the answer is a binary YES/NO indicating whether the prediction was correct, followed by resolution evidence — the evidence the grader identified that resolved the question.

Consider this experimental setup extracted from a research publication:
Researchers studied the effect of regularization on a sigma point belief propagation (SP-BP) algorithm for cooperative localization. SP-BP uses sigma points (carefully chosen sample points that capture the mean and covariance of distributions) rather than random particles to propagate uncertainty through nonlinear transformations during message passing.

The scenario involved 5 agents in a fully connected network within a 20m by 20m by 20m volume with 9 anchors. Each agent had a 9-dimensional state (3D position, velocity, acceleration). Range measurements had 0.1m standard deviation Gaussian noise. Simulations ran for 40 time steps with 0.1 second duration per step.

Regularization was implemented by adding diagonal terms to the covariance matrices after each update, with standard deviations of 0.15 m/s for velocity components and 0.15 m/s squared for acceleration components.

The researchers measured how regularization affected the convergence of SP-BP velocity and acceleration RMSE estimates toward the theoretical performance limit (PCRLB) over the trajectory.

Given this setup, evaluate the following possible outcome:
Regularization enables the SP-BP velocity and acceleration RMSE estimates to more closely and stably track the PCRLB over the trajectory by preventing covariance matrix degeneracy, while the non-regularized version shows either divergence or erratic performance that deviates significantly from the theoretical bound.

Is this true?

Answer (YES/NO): YES